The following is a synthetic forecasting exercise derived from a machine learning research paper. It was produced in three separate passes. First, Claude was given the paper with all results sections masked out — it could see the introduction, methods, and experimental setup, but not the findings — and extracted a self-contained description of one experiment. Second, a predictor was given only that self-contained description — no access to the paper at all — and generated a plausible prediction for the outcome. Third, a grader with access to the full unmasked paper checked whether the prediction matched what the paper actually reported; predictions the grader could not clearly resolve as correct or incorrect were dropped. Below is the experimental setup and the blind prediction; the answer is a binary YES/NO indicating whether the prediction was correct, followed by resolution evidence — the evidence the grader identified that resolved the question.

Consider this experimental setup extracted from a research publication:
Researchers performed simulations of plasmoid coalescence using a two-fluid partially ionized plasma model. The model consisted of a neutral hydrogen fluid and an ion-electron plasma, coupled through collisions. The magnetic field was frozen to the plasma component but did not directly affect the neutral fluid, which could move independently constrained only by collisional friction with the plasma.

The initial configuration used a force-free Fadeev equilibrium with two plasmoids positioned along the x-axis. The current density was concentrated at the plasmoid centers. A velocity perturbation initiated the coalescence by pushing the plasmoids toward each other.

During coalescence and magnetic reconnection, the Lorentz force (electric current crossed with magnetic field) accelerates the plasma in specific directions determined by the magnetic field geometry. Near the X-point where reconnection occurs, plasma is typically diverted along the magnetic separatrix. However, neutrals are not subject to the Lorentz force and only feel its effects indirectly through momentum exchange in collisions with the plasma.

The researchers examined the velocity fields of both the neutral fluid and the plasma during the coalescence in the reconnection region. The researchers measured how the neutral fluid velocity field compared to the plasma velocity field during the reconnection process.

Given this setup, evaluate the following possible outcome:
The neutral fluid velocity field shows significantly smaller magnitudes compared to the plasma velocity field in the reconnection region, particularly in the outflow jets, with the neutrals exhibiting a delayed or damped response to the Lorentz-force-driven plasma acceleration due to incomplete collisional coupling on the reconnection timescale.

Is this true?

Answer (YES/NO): NO